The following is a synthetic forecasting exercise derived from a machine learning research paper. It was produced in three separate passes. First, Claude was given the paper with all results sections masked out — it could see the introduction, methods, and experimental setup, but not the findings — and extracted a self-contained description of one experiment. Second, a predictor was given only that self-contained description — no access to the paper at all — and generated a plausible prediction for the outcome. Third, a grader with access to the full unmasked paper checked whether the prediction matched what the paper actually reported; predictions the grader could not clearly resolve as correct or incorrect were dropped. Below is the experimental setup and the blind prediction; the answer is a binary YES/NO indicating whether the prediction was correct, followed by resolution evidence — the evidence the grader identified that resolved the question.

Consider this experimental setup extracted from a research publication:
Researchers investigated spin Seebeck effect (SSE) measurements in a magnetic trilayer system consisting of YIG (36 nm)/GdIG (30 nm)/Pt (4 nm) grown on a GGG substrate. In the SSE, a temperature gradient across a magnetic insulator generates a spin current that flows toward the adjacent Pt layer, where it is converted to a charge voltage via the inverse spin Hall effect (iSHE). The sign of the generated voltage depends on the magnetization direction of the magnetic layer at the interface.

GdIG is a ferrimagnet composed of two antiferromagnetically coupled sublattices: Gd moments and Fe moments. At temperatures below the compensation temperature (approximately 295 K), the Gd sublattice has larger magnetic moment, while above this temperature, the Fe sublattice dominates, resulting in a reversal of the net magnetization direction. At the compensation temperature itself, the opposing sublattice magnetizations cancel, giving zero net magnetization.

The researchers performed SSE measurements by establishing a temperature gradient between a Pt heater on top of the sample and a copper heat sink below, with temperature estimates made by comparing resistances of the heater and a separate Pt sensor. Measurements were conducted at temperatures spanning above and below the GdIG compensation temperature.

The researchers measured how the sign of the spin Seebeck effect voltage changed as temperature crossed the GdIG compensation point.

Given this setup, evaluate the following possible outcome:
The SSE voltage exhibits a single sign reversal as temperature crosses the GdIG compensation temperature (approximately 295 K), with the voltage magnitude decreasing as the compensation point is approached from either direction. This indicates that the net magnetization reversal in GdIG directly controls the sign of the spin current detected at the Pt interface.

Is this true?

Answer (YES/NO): NO